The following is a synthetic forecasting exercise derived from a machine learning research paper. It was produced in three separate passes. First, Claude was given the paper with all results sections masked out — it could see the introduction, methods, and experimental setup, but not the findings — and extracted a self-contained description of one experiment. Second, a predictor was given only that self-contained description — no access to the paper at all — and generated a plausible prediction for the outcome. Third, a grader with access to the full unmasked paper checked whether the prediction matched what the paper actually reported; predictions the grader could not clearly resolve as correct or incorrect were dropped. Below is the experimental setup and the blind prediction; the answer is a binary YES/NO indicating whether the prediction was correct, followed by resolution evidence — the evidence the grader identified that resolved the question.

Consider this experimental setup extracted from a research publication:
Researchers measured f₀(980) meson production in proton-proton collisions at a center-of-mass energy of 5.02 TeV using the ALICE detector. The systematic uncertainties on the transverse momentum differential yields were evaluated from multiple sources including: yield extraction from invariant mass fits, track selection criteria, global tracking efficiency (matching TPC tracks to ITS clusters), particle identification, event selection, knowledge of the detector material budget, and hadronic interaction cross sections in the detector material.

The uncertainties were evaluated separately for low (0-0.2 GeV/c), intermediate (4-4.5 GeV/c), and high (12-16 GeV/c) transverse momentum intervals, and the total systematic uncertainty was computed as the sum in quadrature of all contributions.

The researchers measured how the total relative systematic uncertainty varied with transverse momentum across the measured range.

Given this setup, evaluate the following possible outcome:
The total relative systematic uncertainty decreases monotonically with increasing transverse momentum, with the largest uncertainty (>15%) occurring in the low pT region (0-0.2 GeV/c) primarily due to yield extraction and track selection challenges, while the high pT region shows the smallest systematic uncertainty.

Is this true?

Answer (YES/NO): NO